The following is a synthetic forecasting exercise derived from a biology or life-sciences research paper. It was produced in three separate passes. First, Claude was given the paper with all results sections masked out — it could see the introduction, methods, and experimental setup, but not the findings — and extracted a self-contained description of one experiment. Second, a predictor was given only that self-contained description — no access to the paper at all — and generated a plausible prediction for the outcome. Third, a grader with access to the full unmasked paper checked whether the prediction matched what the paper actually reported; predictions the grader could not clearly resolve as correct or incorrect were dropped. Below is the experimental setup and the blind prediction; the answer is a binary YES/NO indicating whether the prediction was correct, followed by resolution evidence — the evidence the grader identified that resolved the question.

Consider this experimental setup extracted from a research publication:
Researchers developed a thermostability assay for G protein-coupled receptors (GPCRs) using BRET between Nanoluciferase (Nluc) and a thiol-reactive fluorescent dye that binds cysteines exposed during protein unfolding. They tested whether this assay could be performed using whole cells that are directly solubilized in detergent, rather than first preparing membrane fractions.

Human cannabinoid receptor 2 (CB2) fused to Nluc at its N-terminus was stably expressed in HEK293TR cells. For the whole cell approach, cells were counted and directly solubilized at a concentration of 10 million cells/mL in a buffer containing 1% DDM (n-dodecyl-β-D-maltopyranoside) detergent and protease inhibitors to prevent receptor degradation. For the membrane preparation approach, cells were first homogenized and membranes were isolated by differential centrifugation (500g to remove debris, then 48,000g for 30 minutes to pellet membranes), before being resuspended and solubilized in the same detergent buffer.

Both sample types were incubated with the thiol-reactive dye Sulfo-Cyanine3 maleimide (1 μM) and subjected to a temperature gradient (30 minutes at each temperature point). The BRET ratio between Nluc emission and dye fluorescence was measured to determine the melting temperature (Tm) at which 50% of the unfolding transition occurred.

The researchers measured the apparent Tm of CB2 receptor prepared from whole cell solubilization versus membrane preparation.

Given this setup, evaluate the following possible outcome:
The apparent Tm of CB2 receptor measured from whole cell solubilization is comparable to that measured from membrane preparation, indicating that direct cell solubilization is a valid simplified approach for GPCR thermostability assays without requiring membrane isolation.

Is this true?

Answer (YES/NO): YES